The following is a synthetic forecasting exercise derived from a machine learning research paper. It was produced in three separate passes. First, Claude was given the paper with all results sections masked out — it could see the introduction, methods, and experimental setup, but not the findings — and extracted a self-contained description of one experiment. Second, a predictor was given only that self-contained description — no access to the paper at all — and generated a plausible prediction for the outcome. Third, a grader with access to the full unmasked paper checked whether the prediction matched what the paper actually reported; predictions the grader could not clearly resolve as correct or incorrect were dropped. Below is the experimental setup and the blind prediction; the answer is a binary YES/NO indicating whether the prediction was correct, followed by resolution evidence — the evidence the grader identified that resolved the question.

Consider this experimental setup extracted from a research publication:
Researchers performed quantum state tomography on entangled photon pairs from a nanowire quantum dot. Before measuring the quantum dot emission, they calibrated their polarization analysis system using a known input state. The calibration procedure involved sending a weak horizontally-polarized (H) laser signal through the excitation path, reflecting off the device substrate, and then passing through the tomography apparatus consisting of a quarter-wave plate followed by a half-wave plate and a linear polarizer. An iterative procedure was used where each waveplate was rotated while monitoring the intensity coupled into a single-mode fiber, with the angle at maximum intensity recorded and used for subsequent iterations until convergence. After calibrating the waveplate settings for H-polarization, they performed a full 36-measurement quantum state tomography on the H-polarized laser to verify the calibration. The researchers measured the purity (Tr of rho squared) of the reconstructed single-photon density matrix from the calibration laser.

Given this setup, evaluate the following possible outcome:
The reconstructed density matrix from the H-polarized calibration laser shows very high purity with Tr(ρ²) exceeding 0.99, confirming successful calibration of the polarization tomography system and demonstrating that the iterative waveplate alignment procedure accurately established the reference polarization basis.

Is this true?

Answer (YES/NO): YES